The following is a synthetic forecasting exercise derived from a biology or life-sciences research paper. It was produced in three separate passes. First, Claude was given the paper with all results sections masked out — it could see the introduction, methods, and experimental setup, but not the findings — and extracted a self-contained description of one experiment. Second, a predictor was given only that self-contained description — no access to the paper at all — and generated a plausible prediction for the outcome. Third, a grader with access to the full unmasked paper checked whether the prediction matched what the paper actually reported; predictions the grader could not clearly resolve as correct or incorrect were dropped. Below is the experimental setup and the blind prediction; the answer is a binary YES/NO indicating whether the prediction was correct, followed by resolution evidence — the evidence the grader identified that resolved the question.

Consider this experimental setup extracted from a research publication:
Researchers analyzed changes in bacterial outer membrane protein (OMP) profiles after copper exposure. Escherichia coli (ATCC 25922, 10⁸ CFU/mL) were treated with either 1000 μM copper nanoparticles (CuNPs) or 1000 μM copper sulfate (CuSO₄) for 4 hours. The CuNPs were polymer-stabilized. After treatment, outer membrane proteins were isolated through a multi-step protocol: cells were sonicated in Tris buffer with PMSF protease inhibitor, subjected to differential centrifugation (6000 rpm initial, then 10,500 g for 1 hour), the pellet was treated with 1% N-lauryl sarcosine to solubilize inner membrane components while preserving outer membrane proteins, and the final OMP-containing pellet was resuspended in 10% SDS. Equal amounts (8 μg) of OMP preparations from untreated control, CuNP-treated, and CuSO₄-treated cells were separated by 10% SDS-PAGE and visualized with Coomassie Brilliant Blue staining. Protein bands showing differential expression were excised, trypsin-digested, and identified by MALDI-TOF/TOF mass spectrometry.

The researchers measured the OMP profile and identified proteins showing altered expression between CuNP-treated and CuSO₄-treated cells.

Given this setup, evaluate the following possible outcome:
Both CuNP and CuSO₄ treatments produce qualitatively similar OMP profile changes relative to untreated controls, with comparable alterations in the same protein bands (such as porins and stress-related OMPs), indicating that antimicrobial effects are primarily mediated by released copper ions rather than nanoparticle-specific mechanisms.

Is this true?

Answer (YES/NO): NO